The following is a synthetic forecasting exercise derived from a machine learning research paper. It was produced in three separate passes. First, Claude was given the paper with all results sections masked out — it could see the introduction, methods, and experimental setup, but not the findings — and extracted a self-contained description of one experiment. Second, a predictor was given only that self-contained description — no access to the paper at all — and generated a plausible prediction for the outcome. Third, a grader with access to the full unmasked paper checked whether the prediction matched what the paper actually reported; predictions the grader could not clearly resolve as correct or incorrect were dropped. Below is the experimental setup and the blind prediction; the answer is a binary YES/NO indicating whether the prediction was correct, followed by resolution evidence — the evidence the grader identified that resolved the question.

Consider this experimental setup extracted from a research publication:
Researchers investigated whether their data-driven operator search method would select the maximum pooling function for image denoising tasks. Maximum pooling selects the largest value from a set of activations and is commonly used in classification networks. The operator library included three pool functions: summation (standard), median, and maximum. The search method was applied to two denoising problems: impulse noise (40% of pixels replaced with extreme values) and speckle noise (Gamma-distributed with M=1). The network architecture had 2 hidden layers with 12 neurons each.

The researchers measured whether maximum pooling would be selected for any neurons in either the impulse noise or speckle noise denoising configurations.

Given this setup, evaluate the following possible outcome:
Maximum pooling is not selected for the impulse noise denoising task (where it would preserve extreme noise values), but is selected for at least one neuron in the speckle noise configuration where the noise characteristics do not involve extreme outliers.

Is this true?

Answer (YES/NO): NO